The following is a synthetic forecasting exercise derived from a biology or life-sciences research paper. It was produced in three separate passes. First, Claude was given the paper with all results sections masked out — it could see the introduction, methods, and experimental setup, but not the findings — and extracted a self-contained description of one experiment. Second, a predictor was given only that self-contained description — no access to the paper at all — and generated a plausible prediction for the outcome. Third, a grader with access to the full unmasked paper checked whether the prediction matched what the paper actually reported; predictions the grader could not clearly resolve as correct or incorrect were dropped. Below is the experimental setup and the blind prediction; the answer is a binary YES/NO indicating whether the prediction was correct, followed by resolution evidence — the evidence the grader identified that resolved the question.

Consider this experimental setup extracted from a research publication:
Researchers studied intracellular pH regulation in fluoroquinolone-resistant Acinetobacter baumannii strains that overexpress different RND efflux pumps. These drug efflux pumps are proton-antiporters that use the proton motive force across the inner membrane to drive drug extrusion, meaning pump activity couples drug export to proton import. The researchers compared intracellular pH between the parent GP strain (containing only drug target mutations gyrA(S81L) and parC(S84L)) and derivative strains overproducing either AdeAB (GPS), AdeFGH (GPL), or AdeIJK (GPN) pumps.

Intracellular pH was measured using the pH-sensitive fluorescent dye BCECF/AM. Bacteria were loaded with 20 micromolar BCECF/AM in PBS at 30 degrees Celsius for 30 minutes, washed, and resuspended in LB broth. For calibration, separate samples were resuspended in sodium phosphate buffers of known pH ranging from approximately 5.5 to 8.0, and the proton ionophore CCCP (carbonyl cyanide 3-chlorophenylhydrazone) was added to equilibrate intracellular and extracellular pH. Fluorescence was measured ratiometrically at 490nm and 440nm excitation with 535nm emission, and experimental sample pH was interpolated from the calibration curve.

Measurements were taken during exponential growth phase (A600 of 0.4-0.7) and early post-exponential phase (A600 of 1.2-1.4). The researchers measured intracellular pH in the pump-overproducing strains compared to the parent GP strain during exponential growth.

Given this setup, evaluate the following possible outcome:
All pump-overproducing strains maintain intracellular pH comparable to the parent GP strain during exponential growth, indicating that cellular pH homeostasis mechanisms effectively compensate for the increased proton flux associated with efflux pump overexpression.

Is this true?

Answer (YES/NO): NO